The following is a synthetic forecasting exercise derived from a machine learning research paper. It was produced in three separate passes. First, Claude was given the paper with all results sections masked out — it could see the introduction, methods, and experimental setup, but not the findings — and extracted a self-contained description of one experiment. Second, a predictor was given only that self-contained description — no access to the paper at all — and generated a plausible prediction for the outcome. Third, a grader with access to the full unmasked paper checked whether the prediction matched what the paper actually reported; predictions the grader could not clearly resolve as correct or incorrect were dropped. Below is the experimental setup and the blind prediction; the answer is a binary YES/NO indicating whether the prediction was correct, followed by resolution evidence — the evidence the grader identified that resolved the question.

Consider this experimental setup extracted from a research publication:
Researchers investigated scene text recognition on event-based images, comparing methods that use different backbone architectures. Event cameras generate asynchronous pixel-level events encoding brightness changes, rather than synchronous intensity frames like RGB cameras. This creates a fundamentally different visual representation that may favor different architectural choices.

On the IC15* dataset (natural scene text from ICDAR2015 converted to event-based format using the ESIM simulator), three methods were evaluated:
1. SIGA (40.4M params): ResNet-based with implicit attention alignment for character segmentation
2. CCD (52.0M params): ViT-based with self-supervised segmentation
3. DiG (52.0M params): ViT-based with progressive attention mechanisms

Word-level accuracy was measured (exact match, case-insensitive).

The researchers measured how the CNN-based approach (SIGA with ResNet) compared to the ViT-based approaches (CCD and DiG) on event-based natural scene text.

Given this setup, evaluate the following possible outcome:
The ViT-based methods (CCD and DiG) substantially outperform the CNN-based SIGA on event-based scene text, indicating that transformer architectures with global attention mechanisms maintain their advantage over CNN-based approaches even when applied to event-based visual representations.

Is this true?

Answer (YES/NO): NO